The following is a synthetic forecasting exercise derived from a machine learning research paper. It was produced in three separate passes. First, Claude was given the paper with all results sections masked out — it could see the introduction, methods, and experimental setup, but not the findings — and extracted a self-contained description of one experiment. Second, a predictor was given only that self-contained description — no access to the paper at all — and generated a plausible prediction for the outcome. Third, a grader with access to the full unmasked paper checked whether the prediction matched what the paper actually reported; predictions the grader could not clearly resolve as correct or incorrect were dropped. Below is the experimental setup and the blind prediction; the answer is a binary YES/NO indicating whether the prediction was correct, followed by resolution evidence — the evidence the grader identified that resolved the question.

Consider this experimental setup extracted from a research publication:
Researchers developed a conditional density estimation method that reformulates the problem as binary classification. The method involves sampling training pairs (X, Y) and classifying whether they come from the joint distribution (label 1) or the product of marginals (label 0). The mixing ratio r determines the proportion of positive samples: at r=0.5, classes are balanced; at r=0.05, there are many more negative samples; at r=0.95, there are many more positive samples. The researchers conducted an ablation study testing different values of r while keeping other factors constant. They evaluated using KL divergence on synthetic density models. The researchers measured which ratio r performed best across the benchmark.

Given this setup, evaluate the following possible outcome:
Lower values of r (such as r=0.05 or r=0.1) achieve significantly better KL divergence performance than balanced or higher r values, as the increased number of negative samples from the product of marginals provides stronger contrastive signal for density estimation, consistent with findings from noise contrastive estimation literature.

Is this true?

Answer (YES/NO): YES